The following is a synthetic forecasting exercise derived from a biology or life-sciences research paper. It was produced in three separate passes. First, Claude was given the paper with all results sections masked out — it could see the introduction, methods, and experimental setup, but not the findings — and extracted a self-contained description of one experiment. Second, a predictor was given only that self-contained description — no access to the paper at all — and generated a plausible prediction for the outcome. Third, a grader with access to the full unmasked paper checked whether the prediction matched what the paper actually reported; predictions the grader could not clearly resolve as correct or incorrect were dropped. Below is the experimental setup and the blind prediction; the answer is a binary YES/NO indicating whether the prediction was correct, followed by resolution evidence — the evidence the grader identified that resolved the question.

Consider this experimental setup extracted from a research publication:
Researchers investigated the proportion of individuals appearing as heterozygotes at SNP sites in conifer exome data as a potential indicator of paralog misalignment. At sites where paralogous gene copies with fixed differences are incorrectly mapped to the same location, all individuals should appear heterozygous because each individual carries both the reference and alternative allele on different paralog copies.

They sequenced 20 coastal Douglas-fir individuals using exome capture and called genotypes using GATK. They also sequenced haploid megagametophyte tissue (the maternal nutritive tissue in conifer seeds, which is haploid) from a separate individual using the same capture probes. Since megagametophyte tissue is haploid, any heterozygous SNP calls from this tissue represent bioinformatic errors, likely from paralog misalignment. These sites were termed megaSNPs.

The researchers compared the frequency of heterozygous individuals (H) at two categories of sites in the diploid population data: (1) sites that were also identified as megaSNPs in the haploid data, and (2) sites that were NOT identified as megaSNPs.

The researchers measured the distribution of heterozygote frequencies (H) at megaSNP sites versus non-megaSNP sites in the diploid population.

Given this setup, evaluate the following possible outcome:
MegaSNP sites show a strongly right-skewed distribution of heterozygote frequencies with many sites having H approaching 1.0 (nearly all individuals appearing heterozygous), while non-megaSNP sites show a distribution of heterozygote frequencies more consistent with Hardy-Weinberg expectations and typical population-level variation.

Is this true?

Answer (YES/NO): YES